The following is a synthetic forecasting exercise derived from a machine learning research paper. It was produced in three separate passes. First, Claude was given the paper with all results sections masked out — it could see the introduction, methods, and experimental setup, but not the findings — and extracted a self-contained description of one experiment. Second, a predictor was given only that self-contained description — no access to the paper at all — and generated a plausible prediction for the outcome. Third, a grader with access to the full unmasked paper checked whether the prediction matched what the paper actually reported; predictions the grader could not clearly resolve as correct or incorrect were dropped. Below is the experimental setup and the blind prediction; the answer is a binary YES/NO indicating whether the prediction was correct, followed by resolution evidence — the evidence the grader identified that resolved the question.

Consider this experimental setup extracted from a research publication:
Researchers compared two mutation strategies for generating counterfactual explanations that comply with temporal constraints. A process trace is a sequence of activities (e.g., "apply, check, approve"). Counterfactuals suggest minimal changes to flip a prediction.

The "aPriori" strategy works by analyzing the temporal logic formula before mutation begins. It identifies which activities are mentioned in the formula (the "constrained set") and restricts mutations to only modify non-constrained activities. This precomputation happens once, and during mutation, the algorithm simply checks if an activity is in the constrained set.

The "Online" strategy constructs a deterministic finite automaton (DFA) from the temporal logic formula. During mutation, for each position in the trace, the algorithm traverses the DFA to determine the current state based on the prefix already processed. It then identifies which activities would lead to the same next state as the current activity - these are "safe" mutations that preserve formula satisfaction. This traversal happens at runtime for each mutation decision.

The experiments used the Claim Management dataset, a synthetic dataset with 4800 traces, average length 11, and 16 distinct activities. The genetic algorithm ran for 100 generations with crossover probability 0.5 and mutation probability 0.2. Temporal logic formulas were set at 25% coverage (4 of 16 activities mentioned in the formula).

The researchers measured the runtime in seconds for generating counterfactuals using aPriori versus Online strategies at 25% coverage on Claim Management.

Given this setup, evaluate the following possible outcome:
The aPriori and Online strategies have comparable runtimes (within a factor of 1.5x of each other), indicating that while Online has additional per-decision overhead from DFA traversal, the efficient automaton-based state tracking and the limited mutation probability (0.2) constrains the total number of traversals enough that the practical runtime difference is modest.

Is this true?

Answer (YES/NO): YES